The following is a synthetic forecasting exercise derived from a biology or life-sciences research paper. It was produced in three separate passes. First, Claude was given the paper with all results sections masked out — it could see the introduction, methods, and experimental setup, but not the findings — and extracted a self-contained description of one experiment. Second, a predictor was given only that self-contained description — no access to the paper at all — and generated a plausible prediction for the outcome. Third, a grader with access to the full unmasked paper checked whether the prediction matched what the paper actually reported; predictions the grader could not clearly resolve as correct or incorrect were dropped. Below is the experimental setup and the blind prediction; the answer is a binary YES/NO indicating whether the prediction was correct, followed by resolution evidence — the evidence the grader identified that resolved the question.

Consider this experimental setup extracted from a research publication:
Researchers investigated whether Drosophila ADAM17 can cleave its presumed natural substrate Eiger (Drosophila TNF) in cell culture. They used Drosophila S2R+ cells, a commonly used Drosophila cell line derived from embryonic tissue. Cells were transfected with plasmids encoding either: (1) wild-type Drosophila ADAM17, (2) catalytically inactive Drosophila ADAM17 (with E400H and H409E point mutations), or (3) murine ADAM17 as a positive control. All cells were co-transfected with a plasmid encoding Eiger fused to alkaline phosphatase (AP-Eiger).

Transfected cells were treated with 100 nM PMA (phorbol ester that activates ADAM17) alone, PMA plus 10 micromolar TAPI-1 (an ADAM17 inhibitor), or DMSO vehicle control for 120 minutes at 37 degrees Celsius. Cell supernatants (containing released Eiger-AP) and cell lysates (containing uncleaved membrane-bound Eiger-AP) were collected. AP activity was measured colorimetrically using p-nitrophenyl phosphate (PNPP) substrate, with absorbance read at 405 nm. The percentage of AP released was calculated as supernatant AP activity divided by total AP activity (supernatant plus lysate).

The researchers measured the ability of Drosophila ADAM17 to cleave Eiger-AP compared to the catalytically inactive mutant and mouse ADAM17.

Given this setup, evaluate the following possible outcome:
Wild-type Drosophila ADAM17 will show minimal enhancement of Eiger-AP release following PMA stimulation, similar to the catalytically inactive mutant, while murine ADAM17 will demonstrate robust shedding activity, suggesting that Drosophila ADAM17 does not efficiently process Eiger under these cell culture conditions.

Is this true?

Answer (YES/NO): NO